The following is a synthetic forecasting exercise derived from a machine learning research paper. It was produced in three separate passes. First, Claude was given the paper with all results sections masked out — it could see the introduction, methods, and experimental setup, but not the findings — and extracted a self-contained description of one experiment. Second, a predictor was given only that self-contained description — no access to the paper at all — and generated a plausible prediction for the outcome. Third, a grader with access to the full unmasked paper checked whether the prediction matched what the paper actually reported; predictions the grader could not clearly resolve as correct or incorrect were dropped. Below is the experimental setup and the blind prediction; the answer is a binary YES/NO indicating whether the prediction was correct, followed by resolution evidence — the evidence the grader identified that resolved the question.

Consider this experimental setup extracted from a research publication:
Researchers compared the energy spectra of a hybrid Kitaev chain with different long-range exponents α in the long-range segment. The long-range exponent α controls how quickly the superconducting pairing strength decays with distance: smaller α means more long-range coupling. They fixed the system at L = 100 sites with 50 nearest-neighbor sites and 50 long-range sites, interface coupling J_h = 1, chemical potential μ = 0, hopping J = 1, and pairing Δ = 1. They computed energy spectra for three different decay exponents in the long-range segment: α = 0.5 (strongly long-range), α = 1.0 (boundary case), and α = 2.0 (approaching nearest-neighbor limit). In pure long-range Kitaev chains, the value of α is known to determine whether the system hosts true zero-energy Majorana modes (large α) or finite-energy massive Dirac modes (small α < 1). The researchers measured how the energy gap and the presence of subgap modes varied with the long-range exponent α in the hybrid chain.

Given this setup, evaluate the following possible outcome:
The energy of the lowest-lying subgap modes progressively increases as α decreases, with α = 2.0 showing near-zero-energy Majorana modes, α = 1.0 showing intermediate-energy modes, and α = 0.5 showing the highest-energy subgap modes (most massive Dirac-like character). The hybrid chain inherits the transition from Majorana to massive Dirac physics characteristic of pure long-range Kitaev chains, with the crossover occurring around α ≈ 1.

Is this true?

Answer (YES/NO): NO